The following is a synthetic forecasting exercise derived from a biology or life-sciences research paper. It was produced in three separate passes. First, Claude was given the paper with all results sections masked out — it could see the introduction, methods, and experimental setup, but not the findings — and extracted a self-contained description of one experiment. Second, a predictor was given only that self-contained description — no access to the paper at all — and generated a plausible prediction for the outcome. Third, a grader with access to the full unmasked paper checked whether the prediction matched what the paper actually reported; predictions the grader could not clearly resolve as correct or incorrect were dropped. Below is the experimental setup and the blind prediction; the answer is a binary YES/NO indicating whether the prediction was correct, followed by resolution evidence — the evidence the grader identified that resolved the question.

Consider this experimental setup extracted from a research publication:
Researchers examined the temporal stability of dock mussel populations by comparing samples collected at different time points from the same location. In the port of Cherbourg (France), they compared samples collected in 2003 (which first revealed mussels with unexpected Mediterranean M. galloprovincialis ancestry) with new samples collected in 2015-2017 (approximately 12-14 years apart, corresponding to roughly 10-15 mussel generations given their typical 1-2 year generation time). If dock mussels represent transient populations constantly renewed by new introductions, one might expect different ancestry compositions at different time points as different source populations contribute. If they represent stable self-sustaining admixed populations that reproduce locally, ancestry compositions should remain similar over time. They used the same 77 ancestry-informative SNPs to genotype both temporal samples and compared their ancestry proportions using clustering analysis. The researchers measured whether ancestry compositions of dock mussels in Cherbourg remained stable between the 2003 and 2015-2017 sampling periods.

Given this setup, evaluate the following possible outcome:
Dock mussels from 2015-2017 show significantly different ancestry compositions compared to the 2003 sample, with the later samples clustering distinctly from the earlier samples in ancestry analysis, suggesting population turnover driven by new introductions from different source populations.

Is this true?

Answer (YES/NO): NO